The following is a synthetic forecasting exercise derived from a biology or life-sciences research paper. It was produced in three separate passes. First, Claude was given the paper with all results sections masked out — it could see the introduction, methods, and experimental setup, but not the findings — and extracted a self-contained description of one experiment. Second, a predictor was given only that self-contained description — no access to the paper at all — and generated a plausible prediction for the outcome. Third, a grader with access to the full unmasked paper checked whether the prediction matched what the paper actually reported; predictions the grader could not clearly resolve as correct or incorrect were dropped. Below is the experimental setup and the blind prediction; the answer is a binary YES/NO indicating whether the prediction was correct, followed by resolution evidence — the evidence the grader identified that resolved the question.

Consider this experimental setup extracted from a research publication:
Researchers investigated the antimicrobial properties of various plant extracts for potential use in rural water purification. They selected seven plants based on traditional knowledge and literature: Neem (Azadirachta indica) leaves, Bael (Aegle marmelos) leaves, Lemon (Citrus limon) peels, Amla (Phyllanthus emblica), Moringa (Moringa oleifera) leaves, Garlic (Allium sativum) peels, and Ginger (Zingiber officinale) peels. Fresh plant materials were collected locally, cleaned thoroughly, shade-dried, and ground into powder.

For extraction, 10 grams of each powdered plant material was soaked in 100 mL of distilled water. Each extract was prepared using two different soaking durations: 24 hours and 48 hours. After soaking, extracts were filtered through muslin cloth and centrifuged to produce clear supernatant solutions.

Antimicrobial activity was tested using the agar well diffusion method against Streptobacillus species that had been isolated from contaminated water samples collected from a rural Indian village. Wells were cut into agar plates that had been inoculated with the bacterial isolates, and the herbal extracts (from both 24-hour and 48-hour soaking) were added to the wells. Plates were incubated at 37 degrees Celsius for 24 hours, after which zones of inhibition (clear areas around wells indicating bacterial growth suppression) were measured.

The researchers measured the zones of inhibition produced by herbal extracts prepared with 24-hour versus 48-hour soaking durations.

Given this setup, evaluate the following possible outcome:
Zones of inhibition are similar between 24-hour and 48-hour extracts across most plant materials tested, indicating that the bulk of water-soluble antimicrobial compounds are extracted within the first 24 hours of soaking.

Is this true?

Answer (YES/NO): NO